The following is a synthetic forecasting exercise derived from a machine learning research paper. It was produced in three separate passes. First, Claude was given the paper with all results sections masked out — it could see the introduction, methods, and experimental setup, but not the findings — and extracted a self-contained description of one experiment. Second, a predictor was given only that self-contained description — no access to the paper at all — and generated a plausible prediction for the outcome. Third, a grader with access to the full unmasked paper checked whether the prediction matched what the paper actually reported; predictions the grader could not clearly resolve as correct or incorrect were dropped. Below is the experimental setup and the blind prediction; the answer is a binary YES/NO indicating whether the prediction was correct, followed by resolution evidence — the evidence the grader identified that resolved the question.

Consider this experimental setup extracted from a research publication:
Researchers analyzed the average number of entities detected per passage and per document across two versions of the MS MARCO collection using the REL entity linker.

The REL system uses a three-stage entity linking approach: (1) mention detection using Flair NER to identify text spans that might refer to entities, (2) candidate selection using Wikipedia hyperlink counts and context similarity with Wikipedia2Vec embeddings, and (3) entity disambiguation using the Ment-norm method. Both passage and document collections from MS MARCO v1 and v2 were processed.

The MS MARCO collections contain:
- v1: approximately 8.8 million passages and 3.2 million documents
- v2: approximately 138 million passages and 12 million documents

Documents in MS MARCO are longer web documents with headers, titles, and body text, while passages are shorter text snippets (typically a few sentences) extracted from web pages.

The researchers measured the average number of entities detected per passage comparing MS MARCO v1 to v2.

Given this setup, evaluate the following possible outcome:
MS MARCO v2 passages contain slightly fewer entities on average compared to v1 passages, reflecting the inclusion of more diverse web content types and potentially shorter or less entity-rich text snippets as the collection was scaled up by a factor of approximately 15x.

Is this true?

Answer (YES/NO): YES